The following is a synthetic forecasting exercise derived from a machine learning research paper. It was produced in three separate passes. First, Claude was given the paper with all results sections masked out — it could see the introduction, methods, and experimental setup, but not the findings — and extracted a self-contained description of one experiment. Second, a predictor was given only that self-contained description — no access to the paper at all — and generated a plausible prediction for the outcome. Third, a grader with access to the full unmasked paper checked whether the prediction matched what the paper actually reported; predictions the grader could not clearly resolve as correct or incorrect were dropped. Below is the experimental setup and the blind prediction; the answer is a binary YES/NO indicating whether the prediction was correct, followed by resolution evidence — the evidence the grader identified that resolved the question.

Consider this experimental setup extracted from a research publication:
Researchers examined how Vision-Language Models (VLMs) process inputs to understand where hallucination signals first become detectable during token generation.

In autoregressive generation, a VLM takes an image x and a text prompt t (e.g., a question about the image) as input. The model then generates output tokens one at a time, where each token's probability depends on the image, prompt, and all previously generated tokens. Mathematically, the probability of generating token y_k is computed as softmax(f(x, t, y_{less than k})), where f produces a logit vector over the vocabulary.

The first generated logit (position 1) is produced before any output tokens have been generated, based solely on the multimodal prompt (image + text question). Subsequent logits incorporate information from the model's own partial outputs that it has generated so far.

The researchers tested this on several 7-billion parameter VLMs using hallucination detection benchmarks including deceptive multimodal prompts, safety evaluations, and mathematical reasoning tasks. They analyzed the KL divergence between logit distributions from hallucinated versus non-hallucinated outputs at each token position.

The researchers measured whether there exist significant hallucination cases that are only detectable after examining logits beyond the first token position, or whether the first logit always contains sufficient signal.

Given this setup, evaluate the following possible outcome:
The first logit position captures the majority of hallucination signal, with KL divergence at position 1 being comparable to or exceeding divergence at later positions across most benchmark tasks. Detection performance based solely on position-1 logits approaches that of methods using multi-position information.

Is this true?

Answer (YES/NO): NO